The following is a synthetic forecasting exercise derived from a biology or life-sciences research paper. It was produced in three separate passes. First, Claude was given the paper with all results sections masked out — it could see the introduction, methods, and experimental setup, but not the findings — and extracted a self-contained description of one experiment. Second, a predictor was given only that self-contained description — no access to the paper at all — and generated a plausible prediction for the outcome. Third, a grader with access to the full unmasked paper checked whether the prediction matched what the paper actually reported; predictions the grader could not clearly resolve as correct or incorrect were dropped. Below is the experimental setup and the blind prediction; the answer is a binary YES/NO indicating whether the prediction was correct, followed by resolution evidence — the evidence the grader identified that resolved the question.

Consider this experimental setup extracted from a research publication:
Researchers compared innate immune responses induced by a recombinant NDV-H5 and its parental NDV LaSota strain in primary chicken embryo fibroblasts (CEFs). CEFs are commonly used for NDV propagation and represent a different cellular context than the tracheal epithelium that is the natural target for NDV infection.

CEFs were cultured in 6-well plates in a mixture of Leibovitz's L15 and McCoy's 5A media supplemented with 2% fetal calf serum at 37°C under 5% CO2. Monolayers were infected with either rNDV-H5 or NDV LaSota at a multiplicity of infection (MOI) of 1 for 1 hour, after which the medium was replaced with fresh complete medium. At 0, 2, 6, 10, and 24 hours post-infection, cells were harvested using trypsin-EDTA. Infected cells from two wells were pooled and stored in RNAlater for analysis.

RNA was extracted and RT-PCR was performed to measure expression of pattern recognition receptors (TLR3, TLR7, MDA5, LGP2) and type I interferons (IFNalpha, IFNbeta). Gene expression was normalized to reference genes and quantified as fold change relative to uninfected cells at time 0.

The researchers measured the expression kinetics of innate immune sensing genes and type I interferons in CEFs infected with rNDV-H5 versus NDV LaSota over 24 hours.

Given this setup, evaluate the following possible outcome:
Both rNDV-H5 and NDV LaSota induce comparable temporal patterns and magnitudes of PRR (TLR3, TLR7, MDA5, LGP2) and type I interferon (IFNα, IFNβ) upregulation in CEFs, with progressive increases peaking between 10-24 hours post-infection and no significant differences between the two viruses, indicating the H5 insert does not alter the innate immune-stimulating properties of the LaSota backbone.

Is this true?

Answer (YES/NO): NO